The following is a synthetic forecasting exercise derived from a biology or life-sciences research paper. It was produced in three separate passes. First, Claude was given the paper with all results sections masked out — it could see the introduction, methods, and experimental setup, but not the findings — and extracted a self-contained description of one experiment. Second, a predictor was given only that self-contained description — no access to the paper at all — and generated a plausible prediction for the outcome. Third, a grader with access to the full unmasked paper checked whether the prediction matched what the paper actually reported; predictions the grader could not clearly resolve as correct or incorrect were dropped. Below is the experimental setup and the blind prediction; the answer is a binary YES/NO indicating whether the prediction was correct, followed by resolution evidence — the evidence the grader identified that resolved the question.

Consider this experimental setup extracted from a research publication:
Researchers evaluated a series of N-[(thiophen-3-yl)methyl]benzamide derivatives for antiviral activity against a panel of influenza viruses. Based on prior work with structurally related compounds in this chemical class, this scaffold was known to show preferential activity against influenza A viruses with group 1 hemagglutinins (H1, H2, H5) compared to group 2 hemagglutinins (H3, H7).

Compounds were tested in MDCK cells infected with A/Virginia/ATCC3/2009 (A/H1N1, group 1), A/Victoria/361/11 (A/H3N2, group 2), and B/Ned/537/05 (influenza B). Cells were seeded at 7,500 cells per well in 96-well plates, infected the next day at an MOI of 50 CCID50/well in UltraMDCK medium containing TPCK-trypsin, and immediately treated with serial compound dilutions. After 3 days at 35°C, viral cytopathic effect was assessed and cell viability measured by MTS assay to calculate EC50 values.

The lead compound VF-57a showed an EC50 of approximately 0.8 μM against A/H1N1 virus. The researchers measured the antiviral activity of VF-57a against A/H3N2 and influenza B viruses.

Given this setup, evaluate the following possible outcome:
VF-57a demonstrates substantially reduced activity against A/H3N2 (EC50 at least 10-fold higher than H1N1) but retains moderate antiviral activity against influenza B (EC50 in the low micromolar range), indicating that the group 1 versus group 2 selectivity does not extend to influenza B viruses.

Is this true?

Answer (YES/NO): NO